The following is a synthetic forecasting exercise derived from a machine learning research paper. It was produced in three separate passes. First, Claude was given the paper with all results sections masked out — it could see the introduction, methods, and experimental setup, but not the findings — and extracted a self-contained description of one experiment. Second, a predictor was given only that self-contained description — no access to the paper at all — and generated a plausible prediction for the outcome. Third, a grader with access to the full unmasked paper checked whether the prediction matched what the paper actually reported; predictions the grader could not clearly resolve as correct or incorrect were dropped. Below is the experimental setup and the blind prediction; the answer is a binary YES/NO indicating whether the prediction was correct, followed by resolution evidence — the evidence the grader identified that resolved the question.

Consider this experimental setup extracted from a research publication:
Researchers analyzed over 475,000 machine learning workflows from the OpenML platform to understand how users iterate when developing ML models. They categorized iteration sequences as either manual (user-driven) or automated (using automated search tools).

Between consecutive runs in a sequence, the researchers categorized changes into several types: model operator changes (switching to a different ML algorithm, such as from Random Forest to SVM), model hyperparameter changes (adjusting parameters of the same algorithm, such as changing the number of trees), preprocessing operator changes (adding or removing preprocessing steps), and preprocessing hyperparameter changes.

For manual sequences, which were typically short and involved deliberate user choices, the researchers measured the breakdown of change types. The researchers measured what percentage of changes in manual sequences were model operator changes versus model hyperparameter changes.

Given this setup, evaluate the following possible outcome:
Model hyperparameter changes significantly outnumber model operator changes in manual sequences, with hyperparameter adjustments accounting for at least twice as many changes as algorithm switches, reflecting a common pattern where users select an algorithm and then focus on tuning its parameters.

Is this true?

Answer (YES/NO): NO